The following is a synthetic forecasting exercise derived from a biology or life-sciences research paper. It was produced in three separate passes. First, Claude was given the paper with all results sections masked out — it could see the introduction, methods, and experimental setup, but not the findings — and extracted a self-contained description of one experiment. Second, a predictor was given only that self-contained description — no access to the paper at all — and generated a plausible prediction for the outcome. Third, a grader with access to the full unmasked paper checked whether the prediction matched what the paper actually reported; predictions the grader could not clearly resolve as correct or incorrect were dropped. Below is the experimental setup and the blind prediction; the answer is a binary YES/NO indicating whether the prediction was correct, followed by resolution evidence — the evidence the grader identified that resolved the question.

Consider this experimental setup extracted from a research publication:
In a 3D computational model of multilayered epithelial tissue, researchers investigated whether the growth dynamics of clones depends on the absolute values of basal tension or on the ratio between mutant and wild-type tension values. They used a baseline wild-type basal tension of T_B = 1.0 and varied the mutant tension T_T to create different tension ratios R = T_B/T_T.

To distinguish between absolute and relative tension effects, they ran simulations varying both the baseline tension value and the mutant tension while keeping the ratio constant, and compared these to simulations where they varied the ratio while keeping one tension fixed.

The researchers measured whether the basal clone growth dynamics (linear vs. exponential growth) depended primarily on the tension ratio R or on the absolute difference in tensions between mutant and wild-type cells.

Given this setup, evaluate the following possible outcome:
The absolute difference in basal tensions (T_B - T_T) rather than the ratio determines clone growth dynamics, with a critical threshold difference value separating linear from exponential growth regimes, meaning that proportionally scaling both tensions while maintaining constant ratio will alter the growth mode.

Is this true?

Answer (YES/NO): NO